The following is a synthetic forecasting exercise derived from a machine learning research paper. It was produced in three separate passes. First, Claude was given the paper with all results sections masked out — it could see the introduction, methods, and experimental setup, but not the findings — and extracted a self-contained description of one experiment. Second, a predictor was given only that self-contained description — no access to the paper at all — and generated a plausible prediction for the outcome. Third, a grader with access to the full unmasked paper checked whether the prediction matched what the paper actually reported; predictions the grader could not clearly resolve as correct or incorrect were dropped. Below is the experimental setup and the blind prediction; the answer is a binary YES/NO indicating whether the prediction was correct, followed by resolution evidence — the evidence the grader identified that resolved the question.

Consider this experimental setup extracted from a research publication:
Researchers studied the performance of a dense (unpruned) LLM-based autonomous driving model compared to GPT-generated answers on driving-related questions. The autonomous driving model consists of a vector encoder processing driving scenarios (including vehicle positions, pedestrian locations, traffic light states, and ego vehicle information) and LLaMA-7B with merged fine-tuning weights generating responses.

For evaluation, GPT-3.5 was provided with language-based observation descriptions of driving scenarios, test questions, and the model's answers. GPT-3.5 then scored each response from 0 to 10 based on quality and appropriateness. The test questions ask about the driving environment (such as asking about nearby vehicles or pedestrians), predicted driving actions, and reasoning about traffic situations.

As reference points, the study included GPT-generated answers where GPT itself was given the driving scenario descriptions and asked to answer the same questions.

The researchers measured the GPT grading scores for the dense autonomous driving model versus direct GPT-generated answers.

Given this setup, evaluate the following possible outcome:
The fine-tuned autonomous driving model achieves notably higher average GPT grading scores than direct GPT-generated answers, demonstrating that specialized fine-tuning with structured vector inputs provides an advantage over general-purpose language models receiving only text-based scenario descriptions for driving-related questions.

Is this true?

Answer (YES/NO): NO